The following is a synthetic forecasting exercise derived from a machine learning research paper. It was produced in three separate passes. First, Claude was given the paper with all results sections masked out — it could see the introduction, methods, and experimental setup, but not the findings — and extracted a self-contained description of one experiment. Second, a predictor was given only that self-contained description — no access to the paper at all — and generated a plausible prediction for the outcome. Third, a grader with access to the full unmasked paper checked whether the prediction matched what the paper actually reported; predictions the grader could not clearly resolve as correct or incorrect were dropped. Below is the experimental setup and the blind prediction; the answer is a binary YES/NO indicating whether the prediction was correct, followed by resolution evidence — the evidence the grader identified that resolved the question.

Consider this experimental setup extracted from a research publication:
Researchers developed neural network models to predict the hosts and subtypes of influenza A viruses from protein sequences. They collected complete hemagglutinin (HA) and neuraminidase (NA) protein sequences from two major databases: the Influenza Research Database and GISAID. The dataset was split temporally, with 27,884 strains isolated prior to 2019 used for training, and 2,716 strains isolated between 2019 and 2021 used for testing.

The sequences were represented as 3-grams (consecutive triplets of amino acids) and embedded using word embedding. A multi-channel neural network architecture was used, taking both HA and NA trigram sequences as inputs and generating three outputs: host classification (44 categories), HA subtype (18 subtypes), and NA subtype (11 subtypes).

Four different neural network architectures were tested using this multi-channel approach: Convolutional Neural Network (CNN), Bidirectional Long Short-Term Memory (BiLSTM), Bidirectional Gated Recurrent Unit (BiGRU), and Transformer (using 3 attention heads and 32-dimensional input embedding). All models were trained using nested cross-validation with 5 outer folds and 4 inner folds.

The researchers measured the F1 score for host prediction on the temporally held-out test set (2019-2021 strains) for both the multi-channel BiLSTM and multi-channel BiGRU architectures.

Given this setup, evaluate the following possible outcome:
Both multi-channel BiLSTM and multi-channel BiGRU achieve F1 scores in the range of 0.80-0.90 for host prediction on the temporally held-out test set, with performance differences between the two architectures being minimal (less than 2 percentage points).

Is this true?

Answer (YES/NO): NO